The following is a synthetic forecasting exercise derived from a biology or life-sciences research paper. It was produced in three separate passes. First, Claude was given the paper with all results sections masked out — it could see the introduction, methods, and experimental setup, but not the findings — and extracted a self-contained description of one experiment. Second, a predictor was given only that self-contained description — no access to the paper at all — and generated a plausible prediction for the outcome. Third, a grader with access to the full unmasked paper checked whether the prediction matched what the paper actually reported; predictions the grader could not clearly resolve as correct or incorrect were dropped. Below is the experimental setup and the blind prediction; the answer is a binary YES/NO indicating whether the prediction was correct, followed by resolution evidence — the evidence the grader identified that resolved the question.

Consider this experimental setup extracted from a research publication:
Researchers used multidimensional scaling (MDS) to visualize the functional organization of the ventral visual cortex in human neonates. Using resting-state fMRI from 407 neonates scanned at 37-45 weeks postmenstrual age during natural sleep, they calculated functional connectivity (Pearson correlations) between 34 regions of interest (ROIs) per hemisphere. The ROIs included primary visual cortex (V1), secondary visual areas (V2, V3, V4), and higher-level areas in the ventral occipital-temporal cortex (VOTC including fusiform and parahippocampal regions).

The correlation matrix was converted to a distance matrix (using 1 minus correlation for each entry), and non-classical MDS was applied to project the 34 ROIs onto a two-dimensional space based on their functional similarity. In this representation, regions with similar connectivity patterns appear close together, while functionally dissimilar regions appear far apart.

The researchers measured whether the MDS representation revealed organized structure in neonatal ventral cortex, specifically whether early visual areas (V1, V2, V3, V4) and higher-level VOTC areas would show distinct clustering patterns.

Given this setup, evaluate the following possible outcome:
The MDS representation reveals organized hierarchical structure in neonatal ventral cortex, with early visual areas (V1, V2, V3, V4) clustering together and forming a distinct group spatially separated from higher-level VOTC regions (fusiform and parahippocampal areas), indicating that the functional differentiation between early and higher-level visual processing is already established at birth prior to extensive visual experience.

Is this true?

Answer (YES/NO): NO